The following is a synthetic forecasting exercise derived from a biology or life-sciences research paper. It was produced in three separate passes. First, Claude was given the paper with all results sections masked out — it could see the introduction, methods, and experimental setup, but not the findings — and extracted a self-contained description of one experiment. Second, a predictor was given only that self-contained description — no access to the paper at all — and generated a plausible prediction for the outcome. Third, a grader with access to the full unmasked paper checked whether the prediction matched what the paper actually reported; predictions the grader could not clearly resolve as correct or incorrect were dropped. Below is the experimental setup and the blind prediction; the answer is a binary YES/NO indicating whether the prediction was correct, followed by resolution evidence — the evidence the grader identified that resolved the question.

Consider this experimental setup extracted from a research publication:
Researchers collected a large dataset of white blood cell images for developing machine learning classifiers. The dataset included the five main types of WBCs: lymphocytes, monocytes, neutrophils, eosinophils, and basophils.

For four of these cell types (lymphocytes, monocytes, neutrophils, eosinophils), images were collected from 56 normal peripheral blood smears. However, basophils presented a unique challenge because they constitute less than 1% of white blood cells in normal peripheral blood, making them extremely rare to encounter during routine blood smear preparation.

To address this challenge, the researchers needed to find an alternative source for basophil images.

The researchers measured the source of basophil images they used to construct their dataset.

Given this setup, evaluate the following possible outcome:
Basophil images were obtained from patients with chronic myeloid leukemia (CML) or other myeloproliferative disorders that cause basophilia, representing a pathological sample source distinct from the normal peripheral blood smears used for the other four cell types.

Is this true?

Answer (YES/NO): YES